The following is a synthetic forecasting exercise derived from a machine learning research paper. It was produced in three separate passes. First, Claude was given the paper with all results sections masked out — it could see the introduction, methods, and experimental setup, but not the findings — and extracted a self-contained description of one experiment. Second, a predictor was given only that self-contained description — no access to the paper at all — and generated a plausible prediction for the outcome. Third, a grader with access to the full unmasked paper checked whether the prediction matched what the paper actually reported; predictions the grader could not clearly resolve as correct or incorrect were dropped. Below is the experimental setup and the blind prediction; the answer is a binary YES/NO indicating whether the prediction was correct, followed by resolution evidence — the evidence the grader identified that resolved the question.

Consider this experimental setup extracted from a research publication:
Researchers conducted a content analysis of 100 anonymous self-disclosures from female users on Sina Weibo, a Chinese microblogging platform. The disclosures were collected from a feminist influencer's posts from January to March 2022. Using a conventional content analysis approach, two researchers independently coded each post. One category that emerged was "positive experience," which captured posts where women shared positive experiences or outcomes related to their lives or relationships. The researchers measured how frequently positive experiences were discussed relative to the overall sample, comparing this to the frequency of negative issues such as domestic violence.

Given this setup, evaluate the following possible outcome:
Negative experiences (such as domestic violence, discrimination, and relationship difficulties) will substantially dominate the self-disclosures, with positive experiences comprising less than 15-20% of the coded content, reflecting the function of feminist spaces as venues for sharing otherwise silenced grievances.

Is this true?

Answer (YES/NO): YES